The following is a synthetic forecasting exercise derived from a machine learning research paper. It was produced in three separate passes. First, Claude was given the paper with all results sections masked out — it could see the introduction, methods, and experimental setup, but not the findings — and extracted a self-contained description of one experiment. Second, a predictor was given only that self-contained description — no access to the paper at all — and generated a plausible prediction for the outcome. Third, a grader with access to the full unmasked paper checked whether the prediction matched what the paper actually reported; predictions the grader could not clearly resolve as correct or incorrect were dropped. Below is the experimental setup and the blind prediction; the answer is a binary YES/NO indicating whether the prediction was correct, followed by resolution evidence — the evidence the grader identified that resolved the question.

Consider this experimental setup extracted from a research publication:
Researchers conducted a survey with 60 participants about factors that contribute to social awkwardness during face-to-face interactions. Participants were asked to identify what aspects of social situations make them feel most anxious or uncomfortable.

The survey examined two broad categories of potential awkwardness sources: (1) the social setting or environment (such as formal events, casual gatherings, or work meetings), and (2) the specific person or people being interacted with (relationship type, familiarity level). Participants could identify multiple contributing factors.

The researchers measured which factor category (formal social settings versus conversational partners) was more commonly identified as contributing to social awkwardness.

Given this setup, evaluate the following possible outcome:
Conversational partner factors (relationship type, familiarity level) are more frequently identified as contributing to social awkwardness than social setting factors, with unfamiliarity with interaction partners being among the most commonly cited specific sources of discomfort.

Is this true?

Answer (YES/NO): NO